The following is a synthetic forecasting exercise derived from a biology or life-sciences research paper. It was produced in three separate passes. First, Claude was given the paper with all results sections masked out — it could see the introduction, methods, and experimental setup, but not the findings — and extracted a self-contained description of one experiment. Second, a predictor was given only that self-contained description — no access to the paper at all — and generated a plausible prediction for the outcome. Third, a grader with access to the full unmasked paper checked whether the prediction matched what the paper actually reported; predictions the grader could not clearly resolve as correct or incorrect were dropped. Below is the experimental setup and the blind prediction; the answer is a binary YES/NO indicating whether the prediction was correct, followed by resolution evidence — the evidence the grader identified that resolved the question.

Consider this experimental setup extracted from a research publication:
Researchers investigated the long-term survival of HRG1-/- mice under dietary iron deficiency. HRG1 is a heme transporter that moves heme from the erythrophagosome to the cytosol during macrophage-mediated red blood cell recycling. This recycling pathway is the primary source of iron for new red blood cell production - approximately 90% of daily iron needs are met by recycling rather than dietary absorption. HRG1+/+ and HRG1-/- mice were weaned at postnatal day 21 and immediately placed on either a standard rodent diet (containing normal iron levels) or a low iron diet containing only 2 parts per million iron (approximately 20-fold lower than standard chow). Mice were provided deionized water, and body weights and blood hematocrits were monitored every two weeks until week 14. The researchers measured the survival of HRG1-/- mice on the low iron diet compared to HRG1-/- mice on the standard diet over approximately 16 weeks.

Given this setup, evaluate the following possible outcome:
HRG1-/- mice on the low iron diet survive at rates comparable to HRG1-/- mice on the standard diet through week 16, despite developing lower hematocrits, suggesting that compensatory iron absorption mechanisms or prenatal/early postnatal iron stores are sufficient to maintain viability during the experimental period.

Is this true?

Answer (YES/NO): NO